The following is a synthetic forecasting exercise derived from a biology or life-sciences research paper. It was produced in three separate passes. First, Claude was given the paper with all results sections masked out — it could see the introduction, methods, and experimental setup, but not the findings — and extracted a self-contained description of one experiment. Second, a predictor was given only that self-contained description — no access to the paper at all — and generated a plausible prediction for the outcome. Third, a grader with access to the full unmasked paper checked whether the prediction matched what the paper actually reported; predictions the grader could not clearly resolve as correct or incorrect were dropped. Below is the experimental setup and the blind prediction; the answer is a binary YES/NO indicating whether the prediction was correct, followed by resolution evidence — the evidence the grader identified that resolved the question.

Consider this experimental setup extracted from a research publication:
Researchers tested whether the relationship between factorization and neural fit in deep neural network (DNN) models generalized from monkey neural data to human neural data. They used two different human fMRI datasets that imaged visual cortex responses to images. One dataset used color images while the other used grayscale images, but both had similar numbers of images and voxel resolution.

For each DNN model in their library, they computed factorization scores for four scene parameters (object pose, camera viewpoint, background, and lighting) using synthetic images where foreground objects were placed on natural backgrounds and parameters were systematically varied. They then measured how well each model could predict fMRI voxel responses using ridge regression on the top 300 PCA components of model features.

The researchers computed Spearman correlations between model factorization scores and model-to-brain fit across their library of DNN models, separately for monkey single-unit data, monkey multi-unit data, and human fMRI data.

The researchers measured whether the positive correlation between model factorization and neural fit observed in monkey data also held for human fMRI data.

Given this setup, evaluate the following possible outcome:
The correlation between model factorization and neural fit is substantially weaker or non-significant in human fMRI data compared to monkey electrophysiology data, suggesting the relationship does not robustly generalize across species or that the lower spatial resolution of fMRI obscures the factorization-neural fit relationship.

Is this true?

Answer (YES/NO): NO